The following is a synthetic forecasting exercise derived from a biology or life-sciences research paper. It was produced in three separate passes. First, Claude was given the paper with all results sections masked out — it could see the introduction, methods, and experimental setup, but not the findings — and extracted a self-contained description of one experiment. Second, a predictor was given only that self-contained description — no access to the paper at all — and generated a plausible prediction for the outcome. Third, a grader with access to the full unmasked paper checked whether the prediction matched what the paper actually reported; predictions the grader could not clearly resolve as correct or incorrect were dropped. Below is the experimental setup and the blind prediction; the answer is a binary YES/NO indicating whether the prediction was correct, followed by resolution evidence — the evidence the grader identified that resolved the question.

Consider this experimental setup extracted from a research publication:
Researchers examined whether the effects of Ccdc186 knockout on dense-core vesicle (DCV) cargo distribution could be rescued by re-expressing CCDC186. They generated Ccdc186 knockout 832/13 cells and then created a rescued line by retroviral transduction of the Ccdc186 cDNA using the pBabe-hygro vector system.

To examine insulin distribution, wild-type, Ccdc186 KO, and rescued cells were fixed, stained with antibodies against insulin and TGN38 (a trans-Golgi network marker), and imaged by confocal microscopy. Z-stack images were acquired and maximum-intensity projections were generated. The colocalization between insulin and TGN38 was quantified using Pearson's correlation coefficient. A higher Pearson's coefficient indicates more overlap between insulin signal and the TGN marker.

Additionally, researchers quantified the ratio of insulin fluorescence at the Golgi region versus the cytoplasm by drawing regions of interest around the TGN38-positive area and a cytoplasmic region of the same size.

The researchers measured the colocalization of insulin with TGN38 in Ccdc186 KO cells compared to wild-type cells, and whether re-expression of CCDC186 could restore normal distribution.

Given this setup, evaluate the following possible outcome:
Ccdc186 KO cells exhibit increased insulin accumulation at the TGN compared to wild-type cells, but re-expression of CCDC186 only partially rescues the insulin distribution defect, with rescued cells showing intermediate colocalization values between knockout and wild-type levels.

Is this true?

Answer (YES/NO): NO